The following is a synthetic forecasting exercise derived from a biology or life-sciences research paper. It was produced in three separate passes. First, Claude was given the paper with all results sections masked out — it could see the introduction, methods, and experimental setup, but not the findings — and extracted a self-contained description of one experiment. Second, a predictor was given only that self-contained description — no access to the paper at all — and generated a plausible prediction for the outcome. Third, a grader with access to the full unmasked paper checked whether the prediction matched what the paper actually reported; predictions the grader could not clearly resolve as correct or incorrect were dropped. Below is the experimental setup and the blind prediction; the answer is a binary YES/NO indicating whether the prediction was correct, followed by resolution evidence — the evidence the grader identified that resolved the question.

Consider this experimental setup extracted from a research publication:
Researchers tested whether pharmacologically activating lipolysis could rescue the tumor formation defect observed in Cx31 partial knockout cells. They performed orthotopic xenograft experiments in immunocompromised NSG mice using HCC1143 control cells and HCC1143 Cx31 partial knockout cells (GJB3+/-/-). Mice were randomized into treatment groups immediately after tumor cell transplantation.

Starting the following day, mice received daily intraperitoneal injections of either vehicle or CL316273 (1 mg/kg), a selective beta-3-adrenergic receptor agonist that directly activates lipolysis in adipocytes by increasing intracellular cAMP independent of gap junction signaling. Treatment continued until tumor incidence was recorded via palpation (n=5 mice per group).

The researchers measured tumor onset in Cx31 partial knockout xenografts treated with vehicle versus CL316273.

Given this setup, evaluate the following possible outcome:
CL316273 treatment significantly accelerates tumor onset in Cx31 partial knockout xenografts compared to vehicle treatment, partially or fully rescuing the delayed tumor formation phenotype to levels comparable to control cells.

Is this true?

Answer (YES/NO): YES